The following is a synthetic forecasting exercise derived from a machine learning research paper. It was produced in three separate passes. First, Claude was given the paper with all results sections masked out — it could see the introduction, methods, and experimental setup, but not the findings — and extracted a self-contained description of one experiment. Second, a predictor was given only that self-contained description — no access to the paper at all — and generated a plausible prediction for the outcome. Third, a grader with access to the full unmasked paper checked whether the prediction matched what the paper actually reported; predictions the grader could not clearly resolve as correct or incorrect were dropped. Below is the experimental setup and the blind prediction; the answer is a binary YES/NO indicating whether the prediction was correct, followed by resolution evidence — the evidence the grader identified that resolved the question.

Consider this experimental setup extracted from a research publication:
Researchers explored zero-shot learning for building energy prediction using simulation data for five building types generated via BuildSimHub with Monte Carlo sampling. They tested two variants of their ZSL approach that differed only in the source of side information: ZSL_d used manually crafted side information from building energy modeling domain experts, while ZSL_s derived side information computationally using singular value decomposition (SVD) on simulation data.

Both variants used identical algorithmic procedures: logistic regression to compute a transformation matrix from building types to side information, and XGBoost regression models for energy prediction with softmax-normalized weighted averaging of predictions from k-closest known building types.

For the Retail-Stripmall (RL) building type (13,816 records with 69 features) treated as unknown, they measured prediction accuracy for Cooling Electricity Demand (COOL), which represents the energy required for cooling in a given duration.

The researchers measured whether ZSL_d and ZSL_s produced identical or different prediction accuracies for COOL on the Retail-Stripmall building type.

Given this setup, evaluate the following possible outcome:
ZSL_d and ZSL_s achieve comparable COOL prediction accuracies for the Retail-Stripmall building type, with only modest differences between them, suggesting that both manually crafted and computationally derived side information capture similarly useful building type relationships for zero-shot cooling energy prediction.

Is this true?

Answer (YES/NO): NO